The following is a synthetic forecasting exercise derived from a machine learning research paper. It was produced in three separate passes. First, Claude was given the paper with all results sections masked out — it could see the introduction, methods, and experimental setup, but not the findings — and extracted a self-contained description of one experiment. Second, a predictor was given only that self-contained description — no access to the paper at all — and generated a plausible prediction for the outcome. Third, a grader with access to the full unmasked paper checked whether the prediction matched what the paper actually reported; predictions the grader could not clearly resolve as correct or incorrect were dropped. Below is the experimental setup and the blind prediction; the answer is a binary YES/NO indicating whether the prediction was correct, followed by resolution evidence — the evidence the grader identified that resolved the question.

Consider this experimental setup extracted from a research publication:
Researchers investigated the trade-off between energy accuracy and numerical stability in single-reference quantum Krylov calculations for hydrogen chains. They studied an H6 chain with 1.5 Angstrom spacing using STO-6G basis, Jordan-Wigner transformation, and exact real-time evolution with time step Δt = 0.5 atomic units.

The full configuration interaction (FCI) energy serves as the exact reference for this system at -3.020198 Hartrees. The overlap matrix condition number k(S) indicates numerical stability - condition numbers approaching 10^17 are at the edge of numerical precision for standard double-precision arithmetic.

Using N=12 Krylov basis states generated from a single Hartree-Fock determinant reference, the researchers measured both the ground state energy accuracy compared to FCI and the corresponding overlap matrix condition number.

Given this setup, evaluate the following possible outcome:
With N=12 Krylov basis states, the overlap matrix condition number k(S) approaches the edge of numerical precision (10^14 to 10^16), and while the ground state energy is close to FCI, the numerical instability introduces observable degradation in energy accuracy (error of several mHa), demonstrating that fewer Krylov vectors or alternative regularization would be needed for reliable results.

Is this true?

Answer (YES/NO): NO